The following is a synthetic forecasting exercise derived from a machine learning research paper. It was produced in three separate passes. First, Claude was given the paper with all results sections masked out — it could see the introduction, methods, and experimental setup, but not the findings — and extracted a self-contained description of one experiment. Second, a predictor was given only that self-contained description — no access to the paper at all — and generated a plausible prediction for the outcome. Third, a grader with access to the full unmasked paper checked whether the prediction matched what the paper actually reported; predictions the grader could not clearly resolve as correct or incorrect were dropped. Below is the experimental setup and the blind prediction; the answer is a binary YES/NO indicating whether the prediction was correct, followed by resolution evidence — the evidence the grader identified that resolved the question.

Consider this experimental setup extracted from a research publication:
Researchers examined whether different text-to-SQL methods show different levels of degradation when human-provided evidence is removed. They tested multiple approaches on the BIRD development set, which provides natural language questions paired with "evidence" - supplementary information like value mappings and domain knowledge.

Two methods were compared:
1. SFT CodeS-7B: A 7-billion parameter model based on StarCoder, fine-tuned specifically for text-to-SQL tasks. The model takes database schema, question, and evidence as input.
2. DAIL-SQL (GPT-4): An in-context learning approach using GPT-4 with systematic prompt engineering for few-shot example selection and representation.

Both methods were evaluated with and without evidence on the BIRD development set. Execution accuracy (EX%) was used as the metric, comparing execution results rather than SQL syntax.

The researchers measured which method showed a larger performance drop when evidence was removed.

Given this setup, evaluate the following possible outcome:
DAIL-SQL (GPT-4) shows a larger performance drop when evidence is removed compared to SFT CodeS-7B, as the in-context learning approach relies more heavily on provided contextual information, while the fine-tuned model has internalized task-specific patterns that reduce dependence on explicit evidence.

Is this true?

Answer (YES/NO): YES